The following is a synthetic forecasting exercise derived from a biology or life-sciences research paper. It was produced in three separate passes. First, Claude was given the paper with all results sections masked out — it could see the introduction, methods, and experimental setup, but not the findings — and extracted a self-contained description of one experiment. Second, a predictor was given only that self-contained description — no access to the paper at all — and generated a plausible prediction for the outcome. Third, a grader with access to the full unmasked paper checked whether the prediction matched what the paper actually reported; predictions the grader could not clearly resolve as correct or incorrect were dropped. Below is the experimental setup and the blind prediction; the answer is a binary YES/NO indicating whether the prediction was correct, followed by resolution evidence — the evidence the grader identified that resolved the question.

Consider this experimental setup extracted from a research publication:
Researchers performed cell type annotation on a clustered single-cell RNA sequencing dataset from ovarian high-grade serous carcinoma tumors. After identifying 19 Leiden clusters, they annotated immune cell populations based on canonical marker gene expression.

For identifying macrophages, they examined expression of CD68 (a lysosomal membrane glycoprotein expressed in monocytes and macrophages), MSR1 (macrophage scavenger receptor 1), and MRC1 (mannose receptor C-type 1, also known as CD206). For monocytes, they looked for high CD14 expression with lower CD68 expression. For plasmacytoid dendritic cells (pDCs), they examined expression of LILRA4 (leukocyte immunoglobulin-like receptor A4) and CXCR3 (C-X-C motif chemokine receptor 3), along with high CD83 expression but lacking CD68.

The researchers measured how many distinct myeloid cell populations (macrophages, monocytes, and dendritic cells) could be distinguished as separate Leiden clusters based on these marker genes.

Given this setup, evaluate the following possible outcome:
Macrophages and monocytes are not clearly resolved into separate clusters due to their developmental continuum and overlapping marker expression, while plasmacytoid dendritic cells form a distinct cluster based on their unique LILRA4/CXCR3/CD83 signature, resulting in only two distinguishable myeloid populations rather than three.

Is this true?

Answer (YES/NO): NO